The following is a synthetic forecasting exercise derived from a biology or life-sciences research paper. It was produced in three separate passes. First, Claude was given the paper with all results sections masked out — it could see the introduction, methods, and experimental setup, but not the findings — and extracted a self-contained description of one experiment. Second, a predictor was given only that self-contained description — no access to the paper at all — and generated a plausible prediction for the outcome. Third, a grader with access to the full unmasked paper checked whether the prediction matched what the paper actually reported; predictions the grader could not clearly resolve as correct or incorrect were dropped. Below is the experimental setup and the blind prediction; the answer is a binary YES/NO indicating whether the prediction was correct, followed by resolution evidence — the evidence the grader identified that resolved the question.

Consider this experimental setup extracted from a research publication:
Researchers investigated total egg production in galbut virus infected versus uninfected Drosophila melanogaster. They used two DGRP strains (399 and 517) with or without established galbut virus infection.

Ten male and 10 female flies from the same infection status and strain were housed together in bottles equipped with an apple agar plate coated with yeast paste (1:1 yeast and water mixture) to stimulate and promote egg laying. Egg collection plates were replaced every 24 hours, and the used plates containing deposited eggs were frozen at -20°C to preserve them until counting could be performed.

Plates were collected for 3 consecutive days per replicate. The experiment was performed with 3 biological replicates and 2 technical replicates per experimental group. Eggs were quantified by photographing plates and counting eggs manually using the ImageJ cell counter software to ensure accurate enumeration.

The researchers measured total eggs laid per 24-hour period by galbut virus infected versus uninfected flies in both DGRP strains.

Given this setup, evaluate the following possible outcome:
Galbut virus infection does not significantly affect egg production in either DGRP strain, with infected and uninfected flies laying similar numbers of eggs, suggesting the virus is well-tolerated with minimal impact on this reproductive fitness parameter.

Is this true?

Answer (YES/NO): YES